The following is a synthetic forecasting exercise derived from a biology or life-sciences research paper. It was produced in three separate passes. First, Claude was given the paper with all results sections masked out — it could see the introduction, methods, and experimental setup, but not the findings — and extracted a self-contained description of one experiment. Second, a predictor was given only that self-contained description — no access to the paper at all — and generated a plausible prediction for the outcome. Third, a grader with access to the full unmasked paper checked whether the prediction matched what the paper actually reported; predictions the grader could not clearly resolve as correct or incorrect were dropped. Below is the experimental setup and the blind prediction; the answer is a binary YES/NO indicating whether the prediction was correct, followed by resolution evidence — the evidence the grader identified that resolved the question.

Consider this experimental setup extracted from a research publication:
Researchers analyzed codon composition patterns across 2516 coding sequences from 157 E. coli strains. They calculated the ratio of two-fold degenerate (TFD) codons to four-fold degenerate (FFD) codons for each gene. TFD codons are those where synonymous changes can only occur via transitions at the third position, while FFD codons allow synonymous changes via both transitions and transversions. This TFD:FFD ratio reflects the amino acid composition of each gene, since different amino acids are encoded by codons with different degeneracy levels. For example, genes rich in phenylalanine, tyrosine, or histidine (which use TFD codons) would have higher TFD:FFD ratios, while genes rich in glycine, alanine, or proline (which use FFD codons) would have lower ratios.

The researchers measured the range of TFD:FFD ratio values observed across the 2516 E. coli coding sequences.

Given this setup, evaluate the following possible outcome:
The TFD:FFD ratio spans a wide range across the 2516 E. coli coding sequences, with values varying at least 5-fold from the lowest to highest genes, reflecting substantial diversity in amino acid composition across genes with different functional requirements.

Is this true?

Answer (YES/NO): YES